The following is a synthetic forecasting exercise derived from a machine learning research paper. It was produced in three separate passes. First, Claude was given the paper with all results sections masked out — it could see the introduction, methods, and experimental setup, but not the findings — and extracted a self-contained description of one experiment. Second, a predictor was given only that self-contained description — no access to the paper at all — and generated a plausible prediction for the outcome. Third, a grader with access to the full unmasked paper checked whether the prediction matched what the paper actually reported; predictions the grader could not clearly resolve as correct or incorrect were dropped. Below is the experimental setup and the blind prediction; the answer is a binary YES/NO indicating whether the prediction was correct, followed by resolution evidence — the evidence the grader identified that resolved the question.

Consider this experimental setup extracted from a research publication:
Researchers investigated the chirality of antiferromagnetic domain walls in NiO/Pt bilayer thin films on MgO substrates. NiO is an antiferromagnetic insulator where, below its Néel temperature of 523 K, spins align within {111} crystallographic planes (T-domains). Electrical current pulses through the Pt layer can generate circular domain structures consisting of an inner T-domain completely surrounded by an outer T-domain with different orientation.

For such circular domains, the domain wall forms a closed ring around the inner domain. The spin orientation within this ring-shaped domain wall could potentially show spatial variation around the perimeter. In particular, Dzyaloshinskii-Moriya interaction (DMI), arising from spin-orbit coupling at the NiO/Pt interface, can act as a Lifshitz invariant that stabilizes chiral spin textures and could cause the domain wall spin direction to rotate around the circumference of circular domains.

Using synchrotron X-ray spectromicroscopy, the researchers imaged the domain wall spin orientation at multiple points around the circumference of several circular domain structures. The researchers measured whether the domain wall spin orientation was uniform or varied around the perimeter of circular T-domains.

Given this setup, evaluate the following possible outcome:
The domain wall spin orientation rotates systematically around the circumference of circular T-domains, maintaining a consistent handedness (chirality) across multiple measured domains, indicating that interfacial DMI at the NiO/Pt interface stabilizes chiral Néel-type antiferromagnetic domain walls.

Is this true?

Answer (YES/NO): NO